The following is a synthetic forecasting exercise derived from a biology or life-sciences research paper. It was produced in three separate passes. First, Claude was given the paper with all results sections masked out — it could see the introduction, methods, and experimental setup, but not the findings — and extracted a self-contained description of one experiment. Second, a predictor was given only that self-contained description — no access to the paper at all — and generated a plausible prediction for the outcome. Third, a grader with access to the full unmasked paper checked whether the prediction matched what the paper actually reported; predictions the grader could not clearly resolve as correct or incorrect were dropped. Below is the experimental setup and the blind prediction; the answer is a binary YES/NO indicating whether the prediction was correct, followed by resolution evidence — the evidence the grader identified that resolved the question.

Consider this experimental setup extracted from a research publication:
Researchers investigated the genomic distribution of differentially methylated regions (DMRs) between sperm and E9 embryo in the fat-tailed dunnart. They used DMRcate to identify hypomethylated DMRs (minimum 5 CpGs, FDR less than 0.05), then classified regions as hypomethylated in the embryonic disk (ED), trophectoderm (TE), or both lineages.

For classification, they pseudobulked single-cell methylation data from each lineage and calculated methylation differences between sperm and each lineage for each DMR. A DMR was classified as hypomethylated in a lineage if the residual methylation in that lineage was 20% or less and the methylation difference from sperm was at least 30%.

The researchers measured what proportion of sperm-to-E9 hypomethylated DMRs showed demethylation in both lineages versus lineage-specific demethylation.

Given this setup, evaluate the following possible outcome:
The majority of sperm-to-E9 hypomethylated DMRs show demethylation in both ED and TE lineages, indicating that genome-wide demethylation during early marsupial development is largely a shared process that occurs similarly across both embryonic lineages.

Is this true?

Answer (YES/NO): NO